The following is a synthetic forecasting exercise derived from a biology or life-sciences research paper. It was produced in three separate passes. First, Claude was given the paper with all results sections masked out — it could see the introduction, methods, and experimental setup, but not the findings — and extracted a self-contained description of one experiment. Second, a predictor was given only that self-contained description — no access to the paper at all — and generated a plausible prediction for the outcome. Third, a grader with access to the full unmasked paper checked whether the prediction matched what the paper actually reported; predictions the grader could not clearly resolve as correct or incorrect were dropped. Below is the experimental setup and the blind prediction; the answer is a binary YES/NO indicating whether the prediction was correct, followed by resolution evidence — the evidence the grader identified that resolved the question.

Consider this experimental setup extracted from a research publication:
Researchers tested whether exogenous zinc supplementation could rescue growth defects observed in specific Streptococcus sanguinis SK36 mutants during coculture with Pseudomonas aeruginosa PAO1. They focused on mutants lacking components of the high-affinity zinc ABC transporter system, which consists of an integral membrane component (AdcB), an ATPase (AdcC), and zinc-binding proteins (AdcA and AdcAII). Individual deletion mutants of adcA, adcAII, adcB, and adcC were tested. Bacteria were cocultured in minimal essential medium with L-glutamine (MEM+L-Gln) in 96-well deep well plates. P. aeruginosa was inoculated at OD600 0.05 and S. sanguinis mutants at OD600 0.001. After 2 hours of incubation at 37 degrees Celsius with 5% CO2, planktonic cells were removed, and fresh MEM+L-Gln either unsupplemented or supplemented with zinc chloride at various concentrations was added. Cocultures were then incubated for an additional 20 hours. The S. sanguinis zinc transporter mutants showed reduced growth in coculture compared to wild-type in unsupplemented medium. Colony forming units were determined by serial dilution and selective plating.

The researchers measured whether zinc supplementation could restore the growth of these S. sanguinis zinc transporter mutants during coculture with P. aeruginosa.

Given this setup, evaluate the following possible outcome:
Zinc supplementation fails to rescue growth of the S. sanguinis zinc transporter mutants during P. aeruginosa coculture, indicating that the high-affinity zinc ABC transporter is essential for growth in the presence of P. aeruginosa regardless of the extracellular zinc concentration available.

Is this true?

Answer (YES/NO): NO